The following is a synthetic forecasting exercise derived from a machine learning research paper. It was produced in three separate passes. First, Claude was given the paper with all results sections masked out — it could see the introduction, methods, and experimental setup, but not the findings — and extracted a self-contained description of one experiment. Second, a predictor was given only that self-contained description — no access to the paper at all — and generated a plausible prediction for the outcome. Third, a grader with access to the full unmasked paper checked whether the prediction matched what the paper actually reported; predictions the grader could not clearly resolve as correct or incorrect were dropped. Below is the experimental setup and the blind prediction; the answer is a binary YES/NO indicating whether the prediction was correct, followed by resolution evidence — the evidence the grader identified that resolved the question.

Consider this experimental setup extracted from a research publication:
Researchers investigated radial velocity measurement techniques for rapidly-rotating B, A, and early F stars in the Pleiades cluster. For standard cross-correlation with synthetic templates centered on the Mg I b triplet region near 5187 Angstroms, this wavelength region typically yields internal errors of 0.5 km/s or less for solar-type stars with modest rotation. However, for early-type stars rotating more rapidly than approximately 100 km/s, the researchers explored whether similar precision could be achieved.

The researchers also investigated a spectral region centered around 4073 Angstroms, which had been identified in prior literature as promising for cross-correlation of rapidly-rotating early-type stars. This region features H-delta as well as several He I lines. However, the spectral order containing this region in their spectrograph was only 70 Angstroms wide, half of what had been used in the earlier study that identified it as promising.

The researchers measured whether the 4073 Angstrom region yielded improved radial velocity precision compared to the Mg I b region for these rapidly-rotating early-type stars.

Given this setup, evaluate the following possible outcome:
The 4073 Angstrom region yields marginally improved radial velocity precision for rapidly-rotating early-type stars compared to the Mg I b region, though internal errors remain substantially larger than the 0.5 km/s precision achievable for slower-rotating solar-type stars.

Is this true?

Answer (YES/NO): NO